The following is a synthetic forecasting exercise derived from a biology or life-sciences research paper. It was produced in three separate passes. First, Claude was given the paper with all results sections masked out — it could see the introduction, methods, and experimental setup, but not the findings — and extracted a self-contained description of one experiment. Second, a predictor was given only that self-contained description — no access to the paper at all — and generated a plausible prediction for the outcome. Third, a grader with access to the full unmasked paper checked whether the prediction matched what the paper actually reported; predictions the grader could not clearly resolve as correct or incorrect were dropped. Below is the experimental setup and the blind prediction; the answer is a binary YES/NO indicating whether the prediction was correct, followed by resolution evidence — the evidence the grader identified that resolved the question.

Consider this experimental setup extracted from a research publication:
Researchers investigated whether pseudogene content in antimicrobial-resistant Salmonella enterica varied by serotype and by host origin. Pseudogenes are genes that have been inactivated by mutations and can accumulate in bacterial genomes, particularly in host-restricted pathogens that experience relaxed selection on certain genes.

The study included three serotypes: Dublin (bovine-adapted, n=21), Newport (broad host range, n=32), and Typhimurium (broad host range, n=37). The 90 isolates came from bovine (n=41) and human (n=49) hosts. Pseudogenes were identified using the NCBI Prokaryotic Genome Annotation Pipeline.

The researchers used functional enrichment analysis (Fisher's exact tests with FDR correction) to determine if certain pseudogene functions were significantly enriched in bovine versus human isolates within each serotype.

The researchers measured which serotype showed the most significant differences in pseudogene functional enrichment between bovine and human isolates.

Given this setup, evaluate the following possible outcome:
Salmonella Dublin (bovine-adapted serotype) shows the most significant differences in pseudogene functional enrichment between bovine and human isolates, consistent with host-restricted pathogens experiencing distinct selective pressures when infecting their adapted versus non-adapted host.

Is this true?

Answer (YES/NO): YES